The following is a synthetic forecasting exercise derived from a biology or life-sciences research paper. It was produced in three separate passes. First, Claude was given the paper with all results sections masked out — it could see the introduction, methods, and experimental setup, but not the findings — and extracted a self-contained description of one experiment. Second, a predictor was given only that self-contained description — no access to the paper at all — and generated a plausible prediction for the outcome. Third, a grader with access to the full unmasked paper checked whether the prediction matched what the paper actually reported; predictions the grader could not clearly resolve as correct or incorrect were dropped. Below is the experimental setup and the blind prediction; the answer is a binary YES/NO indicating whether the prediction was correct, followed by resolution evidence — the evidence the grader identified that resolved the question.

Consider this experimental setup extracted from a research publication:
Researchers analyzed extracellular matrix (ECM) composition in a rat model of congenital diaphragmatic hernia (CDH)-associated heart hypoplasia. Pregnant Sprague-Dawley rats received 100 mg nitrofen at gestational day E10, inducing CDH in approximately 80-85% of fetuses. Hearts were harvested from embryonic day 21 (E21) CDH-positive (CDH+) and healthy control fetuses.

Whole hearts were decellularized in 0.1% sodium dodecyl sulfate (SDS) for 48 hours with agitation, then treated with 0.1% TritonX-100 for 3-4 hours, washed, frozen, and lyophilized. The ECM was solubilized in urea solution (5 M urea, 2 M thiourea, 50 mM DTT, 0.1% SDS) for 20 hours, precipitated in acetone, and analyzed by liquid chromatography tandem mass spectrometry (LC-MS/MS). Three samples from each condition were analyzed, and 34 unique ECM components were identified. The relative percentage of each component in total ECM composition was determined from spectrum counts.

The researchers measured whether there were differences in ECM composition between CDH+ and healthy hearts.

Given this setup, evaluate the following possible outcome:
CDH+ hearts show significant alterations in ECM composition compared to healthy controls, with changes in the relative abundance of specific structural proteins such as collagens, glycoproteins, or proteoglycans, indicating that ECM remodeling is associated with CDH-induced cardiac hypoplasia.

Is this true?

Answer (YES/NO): YES